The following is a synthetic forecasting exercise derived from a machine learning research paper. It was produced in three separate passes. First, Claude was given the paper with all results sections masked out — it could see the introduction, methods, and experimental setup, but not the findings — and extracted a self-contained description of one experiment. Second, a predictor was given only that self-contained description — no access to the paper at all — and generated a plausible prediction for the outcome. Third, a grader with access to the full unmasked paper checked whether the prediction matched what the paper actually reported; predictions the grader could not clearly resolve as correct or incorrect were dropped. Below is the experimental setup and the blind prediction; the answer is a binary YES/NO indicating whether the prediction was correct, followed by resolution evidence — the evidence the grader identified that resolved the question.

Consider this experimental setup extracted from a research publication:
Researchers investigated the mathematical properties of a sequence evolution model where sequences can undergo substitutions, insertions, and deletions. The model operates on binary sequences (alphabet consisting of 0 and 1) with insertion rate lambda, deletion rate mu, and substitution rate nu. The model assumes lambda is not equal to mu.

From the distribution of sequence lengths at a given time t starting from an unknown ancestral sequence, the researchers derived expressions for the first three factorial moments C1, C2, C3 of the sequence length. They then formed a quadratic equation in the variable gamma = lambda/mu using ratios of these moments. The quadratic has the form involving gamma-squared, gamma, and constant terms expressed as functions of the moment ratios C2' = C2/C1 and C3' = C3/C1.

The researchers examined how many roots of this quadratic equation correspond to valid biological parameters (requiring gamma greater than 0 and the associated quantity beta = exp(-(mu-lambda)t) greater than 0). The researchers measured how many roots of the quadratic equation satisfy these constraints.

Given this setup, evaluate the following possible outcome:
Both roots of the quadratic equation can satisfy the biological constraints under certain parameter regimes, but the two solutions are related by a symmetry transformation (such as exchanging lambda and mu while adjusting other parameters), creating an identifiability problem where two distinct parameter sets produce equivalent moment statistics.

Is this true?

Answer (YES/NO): NO